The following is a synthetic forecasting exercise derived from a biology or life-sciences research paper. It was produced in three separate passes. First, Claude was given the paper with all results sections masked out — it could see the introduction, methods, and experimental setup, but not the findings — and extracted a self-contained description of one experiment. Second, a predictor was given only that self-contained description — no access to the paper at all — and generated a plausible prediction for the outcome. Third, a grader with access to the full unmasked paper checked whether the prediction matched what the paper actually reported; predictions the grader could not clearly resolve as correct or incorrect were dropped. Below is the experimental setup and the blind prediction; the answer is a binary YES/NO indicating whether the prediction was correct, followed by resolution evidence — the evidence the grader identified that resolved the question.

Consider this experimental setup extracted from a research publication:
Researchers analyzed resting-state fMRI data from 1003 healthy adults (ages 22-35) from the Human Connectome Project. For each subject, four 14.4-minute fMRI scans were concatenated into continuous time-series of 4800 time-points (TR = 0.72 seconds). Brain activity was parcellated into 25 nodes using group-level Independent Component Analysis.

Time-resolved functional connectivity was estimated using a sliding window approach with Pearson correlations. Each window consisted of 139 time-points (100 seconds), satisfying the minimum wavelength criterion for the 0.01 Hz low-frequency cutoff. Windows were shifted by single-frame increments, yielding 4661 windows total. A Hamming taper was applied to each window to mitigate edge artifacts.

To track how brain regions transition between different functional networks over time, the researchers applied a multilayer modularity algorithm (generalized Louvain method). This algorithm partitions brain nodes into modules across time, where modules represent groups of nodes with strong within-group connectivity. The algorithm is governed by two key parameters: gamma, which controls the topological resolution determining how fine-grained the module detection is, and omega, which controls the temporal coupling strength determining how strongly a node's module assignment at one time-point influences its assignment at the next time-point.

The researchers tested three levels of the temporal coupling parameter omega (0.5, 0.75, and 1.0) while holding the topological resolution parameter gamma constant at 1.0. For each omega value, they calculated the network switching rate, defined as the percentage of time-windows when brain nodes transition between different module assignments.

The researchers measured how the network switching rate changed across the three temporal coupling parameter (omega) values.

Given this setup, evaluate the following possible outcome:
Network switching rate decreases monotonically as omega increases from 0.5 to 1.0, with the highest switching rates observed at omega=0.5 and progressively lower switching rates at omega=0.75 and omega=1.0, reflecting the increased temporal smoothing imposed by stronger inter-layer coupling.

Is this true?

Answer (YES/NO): YES